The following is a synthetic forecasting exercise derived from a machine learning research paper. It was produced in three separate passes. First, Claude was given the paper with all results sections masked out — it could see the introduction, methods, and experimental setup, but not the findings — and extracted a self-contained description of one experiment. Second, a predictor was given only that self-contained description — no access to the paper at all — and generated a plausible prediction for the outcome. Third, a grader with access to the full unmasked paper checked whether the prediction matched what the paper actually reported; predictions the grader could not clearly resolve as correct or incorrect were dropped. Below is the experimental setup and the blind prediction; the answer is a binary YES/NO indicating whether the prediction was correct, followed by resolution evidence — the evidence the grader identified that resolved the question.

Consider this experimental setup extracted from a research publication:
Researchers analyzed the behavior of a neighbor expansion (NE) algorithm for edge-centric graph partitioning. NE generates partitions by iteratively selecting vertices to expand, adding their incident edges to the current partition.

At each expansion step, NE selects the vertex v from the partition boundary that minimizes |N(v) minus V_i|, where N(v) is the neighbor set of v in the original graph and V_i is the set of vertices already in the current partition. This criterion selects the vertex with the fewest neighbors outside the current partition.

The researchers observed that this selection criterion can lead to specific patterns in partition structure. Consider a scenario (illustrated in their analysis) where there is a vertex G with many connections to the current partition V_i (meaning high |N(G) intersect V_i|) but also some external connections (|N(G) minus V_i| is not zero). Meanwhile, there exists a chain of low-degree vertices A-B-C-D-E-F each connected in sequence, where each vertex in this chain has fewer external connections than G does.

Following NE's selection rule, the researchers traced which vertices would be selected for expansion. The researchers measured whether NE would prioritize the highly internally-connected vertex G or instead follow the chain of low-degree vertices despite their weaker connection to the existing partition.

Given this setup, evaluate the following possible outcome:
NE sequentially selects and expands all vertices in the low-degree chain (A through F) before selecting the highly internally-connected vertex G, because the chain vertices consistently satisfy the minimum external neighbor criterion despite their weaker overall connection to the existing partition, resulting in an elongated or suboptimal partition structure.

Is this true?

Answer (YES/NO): YES